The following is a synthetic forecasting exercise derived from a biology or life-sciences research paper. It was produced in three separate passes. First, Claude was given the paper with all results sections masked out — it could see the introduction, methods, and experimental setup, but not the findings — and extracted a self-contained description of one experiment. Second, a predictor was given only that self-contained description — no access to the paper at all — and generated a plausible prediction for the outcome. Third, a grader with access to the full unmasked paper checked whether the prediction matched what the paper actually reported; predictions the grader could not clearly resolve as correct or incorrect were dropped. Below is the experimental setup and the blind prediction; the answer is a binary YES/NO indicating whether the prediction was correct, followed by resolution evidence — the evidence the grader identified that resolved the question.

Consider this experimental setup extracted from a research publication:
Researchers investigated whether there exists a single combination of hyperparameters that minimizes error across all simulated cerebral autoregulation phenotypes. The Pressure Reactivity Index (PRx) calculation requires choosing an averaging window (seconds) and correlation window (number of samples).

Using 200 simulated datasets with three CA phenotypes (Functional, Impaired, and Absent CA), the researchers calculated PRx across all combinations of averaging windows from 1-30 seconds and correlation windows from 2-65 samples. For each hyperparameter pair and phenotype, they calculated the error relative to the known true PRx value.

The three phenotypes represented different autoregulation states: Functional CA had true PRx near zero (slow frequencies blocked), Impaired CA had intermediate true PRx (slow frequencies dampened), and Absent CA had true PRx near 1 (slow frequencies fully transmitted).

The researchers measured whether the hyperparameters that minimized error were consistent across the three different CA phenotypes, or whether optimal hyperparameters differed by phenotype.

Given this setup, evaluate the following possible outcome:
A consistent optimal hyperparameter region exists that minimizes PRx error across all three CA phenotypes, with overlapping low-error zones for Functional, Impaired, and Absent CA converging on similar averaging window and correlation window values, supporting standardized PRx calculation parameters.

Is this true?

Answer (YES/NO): YES